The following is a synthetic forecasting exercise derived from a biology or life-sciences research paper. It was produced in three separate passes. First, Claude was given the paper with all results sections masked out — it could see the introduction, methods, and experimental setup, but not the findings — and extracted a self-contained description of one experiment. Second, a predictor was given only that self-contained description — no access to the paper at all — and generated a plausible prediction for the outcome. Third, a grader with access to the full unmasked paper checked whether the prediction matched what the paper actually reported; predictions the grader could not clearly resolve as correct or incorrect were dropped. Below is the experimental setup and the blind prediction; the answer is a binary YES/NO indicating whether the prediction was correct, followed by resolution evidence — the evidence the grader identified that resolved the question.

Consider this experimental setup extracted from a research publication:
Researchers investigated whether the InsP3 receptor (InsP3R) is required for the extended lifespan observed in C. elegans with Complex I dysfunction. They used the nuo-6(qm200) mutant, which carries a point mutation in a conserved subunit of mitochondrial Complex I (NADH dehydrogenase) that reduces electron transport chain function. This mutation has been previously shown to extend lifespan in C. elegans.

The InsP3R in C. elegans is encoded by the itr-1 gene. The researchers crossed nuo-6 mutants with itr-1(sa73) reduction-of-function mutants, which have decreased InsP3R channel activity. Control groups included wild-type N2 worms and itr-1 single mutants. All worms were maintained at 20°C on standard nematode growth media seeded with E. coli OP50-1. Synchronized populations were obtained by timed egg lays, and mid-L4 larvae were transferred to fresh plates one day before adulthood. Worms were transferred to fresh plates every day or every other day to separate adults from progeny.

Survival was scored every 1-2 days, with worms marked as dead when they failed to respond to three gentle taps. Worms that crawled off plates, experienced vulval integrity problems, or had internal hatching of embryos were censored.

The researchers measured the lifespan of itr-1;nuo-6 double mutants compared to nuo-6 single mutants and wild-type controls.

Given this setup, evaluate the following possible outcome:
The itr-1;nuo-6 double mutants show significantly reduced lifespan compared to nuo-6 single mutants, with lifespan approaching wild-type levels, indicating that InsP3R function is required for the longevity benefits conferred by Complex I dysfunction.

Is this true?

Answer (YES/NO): YES